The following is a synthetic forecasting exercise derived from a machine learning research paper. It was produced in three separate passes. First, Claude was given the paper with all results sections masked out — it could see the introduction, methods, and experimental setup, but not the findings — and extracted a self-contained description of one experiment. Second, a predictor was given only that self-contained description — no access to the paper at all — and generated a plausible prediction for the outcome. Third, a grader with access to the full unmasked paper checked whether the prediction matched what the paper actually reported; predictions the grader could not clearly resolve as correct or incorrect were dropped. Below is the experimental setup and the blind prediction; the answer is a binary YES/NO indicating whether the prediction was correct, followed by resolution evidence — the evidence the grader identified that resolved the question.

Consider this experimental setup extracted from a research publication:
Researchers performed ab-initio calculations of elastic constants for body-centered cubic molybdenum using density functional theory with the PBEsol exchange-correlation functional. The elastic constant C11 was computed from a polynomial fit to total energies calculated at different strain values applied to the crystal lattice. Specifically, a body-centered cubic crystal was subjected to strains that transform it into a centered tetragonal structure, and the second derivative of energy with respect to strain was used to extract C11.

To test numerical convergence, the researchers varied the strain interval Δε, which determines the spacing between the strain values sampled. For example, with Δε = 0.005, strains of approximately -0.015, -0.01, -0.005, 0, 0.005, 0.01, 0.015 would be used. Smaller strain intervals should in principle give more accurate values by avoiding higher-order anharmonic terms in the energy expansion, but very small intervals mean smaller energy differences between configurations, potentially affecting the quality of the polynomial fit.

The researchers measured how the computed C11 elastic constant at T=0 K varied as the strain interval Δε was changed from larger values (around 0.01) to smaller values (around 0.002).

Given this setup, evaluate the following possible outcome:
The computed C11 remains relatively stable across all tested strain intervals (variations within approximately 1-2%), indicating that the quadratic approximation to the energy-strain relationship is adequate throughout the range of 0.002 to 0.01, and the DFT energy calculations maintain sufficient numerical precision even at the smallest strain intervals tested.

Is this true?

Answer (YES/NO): NO